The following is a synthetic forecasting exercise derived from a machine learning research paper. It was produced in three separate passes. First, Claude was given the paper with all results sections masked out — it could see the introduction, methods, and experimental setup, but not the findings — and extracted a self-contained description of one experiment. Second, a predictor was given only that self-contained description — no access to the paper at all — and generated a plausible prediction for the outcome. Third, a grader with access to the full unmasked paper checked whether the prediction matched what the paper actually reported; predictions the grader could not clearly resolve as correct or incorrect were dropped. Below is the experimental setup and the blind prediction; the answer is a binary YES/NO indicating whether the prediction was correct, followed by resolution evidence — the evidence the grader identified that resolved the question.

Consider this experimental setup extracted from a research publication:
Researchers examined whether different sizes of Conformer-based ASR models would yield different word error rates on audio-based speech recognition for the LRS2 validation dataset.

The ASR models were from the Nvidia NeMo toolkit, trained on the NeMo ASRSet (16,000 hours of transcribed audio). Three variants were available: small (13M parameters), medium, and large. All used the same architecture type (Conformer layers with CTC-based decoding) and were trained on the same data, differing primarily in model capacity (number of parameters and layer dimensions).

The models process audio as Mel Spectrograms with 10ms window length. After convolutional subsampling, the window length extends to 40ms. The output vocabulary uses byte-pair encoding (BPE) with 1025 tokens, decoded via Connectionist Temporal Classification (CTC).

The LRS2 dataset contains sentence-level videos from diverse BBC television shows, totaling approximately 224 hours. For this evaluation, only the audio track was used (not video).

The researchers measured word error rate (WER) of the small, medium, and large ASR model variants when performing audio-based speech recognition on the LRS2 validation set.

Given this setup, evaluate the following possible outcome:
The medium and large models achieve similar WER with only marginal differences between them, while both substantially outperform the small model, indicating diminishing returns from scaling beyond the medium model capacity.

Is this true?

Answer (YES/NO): NO